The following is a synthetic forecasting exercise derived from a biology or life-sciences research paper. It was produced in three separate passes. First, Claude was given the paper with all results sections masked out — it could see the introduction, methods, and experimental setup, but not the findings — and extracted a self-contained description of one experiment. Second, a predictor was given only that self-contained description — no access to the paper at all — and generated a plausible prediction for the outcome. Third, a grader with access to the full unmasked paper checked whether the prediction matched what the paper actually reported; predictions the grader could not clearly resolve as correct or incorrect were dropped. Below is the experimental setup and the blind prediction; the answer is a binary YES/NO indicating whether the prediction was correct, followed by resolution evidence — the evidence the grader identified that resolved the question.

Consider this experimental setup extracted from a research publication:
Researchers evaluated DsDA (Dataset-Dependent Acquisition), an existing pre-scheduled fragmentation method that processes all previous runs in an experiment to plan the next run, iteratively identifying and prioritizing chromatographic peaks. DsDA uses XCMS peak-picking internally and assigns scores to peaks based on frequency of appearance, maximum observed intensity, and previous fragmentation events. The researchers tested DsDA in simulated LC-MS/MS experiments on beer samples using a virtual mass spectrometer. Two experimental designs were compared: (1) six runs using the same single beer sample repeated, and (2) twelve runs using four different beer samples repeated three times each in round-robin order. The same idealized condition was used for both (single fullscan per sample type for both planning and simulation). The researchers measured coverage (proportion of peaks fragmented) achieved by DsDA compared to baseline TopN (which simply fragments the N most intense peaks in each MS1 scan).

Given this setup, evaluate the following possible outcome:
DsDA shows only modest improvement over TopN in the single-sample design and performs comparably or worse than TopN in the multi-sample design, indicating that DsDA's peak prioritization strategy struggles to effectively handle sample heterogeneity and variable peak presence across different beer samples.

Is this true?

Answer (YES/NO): YES